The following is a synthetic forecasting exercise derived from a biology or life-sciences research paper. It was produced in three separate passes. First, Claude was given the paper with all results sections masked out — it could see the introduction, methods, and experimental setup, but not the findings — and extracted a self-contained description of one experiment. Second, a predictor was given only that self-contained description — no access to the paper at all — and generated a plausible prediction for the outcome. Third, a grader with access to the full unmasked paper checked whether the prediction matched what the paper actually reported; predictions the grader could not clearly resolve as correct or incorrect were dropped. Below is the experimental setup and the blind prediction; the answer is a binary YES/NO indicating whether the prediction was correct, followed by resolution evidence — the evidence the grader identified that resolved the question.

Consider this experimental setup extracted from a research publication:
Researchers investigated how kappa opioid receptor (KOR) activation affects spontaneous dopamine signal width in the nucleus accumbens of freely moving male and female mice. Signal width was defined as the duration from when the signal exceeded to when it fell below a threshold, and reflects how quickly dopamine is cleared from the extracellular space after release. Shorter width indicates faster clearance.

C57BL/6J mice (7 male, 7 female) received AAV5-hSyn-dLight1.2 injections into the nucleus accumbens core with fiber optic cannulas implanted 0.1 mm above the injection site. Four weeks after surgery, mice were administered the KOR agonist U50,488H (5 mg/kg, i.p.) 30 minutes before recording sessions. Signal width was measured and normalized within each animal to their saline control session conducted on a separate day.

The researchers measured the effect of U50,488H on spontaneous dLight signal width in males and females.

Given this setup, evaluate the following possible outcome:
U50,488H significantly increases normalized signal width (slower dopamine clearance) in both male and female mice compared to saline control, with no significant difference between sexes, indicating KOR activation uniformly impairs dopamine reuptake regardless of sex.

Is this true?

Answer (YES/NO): NO